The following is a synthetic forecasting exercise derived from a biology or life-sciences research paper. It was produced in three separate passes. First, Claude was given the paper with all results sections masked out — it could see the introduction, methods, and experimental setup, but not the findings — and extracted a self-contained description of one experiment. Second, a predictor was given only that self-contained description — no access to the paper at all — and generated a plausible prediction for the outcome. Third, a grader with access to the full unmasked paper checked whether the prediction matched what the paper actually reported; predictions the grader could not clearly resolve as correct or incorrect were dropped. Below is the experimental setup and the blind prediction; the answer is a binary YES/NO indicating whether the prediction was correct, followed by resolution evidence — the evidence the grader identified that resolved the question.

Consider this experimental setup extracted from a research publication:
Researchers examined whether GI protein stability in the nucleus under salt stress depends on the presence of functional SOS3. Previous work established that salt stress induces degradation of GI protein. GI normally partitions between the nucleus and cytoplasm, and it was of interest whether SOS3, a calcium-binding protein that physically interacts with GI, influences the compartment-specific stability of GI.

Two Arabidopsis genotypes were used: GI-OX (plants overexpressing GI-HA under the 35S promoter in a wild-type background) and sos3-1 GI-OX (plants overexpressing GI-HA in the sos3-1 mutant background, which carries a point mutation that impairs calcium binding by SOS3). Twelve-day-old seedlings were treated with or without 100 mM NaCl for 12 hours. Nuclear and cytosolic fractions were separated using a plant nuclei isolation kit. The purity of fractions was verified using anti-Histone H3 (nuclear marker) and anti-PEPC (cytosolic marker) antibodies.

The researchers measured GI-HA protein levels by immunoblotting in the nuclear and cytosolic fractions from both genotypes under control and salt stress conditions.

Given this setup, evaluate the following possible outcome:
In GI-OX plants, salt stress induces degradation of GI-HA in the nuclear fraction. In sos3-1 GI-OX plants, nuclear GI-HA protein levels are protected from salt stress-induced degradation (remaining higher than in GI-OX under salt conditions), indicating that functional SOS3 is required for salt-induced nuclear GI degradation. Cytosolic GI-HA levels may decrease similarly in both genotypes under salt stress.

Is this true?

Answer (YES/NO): NO